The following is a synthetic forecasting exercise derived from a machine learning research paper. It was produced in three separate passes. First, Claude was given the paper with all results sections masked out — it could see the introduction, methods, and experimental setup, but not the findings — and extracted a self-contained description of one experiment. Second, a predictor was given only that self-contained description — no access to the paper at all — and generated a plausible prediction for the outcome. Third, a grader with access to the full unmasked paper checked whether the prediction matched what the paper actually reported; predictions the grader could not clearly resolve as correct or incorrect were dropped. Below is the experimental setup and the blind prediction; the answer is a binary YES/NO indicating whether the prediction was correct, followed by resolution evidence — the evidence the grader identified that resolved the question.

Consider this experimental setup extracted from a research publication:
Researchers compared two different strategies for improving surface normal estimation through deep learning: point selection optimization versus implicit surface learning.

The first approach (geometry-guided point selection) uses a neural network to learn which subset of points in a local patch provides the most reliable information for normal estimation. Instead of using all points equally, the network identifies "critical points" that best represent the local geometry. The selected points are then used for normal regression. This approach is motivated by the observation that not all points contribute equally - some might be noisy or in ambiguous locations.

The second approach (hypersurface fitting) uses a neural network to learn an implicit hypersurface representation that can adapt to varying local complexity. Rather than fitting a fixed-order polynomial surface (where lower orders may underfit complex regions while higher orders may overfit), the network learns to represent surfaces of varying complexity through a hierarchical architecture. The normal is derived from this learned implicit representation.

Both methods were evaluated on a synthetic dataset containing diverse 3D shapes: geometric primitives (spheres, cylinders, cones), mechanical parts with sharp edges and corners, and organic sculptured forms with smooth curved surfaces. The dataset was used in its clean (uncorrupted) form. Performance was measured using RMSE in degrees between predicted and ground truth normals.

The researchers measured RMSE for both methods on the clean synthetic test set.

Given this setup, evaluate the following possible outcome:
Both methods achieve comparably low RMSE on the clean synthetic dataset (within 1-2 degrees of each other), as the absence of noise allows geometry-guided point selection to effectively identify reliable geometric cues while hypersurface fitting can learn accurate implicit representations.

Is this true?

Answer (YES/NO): YES